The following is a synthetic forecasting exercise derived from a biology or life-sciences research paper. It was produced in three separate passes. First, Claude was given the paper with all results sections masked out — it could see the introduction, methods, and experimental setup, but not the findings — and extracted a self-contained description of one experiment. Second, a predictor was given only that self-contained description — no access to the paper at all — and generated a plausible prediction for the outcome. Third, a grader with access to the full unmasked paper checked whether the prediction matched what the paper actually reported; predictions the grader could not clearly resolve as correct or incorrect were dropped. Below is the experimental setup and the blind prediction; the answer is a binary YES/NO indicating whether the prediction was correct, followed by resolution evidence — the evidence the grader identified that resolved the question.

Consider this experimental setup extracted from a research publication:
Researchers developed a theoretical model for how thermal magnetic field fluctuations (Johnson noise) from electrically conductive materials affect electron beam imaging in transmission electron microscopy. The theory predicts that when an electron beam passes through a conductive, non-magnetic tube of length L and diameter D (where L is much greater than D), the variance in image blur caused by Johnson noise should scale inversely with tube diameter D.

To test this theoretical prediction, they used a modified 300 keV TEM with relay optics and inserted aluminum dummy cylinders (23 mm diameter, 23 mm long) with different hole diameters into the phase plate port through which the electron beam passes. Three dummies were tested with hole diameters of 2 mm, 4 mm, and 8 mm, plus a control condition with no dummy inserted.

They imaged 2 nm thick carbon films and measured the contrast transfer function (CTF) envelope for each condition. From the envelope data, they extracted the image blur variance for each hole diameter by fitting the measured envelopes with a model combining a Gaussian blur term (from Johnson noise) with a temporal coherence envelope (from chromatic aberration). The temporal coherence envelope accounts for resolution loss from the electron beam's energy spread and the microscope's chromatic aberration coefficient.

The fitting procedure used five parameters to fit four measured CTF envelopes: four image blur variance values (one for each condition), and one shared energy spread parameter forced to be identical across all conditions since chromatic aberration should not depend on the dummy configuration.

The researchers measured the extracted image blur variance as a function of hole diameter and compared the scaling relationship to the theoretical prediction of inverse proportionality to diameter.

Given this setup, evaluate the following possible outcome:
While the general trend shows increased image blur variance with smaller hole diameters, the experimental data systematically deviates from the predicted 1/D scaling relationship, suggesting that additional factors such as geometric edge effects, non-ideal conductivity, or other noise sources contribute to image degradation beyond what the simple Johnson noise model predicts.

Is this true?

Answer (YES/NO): YES